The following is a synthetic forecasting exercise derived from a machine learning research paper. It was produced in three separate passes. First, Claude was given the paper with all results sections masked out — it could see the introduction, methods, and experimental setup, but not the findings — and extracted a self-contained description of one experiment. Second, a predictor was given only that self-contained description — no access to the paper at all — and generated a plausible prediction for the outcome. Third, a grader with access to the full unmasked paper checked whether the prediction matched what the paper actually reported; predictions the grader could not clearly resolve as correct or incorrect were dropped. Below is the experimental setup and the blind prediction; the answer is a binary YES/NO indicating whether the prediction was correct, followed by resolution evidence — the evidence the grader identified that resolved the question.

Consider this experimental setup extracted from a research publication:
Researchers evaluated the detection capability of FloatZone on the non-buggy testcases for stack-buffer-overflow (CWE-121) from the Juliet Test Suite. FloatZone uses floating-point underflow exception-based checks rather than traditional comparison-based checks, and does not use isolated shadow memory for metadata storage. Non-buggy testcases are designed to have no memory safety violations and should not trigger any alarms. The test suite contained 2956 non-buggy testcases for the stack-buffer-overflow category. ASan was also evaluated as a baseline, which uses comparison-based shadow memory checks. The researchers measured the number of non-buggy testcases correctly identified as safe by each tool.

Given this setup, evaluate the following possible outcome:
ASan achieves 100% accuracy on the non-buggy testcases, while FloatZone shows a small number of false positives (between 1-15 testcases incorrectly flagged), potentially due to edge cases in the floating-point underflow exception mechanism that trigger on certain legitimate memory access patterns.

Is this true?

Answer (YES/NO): NO